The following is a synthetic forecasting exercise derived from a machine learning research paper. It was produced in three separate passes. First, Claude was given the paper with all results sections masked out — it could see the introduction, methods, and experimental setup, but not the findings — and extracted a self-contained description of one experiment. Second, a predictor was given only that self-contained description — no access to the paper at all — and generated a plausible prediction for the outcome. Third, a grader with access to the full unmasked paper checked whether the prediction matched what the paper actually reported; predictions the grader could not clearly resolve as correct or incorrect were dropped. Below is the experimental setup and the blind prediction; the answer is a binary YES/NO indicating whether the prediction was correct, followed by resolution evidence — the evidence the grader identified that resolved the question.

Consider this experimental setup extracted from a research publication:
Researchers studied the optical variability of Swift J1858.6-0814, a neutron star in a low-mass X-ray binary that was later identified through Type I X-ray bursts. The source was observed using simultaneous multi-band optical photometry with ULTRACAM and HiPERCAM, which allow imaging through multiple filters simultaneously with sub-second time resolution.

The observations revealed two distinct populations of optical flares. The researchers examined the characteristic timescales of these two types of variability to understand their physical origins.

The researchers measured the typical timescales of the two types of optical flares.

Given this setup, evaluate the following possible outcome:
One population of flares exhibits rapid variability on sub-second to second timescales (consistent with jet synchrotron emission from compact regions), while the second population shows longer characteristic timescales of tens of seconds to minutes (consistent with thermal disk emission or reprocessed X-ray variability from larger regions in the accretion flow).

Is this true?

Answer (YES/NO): YES